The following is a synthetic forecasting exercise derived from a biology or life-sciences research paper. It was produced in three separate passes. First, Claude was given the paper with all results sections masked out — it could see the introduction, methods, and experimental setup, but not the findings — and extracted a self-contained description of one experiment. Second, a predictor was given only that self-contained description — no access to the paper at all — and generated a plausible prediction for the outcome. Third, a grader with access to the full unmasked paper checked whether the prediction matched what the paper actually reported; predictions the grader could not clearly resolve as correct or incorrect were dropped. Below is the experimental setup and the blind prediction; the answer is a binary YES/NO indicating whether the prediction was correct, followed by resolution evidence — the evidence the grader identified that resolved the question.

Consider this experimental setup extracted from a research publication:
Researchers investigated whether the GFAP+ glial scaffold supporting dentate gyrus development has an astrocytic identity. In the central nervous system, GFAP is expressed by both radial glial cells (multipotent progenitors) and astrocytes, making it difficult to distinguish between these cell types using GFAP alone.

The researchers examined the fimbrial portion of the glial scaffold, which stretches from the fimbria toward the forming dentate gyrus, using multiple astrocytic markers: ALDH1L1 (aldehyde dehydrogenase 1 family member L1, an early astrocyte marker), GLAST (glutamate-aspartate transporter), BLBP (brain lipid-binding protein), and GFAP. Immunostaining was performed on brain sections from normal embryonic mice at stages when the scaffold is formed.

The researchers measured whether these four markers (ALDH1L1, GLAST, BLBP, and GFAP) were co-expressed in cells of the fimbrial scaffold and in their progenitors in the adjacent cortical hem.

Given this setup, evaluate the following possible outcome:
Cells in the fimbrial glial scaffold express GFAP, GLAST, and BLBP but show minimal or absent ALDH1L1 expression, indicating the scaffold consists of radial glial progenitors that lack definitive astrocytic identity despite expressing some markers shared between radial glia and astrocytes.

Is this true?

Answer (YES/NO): NO